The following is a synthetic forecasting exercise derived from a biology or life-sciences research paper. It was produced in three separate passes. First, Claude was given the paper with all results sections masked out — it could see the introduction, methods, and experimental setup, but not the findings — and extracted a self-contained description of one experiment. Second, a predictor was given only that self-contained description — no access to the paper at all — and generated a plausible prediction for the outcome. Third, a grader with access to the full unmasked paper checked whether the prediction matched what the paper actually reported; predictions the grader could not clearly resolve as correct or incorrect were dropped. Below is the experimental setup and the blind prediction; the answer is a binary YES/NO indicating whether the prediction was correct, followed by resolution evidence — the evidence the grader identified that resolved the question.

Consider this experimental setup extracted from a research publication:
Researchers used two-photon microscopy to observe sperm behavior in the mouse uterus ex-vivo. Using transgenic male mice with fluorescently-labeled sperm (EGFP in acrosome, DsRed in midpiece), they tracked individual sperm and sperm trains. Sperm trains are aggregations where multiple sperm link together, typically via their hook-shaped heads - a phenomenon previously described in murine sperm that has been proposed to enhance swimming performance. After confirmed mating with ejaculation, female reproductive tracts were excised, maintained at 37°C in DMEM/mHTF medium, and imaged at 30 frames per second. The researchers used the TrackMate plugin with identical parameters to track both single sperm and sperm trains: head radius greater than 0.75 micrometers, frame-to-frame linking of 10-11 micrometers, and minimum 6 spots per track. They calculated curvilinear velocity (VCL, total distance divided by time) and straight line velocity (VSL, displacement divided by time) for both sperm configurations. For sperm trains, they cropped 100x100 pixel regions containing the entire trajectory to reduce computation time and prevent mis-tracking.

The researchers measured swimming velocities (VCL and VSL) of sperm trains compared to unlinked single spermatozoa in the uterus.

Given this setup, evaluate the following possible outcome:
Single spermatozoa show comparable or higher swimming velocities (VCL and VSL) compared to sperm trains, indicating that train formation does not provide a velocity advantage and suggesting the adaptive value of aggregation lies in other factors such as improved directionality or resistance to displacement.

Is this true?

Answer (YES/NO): YES